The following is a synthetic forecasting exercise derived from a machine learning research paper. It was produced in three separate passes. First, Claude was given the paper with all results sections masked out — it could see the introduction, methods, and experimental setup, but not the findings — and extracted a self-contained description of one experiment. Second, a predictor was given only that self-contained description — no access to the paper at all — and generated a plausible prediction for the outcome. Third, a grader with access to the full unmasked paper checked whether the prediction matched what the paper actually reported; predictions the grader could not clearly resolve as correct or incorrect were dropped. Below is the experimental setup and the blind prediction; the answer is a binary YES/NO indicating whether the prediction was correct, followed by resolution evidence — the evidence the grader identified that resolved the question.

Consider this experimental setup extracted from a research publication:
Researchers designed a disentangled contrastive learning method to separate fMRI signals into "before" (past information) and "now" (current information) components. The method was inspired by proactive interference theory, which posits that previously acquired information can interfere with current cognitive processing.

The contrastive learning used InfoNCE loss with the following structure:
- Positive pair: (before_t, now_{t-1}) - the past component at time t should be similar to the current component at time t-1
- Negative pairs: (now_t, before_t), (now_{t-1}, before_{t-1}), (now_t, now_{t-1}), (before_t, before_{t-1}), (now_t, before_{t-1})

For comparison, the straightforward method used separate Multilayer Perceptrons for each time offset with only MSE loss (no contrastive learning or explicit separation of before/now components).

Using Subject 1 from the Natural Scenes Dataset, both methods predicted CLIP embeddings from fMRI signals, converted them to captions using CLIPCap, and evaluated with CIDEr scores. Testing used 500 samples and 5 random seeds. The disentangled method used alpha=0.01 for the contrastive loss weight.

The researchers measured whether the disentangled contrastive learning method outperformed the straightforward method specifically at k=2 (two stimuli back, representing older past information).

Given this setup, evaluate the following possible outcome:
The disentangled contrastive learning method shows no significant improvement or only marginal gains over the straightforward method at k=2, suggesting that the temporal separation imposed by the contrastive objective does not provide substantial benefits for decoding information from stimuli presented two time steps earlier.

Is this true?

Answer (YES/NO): YES